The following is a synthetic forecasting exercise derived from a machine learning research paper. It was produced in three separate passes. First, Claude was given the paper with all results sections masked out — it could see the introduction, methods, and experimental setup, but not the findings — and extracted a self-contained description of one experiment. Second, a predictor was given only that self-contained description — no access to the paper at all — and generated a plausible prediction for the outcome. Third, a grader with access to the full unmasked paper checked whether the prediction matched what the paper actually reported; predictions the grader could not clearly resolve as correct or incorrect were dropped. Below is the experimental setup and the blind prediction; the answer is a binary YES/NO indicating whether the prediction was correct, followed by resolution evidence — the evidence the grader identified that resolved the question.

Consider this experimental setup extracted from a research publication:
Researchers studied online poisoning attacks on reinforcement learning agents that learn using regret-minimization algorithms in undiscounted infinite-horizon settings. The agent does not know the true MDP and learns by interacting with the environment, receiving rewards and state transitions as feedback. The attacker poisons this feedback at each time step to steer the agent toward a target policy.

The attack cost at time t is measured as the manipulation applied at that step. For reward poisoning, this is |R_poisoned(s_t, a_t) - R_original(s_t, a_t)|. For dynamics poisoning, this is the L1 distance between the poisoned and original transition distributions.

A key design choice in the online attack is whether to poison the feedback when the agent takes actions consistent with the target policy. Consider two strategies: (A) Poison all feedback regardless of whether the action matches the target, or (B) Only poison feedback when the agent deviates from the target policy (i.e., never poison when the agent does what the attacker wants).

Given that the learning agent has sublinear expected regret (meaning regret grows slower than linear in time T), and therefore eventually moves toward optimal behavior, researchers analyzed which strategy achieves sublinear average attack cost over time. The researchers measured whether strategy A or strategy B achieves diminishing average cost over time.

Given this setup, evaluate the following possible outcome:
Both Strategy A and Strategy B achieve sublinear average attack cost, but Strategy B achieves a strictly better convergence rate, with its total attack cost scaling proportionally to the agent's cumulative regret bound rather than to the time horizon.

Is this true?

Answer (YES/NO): NO